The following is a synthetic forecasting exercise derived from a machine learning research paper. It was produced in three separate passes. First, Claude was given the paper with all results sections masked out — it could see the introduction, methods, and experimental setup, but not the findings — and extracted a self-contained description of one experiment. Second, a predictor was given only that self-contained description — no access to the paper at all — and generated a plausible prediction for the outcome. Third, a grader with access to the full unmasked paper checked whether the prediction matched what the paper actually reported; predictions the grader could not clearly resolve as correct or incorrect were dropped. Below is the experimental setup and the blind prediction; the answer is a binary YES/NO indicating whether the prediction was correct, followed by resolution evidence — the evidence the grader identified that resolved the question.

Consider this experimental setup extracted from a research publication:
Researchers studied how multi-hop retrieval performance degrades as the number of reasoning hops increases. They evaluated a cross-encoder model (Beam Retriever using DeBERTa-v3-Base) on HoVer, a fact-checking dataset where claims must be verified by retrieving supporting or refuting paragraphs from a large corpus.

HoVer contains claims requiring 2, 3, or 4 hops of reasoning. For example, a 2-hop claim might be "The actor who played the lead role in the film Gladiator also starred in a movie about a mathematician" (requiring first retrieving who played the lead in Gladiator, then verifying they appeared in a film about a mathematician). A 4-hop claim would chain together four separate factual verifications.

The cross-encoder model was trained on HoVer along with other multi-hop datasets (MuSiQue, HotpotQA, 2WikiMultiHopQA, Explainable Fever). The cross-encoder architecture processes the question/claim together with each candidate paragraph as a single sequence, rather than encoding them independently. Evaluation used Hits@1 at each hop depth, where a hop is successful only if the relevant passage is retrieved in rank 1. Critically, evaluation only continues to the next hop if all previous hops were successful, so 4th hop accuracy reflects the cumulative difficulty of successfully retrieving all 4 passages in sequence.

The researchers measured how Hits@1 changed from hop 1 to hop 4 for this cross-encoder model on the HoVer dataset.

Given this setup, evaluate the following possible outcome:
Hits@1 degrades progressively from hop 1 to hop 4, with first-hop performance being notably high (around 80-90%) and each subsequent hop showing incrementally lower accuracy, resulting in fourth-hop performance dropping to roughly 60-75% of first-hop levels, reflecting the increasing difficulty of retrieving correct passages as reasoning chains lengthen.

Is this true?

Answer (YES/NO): NO